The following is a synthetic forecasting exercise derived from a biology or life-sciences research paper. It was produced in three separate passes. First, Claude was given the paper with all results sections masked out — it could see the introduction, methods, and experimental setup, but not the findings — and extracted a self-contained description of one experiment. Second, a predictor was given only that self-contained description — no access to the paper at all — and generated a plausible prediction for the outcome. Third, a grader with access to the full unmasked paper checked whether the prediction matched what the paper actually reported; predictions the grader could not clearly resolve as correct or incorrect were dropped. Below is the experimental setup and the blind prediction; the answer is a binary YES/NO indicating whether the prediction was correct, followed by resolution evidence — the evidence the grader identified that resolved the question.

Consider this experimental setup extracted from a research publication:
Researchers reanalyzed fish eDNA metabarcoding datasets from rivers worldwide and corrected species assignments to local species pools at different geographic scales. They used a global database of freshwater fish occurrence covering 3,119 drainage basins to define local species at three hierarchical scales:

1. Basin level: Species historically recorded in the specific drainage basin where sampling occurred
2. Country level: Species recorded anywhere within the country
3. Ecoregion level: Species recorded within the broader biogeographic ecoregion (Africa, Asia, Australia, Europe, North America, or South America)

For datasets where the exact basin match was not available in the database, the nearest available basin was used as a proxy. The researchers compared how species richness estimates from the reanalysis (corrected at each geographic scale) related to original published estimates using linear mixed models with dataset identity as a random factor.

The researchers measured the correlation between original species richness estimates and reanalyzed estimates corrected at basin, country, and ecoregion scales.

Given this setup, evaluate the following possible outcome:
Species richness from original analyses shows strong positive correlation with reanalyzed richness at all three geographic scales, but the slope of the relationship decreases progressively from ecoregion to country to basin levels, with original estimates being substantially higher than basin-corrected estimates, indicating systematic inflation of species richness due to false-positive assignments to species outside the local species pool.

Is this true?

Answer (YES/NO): NO